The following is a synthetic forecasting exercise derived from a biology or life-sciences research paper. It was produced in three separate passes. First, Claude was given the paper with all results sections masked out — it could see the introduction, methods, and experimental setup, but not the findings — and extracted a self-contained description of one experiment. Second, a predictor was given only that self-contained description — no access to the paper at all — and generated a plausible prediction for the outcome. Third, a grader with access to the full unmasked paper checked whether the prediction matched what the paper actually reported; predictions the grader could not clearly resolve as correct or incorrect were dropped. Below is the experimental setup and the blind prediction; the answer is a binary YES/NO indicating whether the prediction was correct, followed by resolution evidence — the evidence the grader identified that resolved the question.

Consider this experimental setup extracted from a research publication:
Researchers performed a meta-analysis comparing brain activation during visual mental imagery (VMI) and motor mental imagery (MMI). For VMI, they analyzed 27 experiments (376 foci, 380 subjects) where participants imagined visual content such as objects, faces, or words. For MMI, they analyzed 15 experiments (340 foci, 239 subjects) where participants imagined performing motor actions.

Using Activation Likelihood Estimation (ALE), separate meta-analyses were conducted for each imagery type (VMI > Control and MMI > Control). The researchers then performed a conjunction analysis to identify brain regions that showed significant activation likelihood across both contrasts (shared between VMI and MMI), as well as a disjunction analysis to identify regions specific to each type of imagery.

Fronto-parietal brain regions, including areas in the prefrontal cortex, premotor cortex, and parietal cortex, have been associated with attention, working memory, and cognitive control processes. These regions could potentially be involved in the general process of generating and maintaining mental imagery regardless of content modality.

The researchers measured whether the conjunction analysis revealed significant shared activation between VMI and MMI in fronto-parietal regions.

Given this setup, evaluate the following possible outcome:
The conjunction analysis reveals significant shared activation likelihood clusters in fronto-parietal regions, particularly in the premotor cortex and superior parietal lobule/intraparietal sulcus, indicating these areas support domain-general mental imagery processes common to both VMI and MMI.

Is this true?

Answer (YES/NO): NO